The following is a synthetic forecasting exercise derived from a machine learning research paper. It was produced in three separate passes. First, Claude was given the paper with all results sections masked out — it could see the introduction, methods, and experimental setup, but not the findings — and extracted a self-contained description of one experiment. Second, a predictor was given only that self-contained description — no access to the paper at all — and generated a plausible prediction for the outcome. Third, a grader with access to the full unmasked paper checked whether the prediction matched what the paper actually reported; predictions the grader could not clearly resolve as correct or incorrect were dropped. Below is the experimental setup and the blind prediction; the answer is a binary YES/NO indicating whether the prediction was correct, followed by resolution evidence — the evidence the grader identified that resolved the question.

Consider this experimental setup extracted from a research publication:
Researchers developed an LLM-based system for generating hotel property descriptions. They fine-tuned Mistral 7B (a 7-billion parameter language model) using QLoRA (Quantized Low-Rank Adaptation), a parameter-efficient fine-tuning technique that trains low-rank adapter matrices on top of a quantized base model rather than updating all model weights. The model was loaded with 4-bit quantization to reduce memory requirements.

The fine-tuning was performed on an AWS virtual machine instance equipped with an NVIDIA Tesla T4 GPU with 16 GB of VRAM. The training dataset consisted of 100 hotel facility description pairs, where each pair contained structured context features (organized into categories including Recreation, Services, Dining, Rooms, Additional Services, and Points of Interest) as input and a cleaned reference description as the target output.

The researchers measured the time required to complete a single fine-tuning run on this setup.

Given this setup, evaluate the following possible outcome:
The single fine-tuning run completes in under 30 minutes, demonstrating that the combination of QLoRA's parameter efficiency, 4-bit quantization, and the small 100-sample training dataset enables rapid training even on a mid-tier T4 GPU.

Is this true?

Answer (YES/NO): NO